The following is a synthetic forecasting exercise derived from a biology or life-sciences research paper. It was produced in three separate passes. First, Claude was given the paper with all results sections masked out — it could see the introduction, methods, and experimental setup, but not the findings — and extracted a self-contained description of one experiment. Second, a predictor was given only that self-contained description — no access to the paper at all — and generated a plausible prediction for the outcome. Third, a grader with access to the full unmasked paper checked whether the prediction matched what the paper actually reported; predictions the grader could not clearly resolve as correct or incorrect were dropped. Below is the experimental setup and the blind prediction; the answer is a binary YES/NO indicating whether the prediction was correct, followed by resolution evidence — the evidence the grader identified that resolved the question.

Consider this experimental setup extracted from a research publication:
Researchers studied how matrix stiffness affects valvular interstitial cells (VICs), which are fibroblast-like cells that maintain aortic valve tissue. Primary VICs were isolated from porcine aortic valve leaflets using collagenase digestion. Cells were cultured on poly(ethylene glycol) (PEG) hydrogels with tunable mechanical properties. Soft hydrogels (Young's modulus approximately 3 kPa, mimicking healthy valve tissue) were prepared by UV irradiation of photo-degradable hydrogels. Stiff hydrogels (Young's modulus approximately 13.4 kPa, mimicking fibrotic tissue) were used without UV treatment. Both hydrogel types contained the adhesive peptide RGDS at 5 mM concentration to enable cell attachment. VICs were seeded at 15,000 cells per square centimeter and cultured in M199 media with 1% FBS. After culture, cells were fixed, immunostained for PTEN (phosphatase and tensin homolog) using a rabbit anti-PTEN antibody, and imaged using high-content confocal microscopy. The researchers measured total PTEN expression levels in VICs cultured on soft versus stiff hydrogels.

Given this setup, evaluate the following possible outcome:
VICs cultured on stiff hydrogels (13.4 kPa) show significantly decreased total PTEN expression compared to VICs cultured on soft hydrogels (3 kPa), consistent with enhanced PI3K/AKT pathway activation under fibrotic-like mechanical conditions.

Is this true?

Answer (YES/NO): YES